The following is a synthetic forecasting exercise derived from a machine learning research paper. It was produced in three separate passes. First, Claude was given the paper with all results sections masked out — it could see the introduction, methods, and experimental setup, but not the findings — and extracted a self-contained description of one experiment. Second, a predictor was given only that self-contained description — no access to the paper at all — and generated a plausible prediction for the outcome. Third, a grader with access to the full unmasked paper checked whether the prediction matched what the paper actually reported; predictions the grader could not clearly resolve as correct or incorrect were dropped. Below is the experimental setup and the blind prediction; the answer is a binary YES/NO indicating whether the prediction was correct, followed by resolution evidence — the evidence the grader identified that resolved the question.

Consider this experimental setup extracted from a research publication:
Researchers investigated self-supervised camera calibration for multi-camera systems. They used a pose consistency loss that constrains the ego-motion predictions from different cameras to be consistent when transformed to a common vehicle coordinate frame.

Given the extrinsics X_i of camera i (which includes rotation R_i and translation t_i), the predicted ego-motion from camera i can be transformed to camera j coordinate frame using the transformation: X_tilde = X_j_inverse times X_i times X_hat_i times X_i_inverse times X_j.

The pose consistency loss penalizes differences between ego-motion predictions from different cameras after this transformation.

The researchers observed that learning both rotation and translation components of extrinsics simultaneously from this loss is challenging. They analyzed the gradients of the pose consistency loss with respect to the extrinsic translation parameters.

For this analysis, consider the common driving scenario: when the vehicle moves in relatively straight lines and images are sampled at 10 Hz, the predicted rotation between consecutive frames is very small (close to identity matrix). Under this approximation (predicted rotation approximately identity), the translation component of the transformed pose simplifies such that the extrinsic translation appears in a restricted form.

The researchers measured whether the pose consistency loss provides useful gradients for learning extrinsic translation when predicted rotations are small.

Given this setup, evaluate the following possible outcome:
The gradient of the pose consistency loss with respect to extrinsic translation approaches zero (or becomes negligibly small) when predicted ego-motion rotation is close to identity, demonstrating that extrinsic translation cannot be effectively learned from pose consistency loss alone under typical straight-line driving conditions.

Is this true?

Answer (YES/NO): YES